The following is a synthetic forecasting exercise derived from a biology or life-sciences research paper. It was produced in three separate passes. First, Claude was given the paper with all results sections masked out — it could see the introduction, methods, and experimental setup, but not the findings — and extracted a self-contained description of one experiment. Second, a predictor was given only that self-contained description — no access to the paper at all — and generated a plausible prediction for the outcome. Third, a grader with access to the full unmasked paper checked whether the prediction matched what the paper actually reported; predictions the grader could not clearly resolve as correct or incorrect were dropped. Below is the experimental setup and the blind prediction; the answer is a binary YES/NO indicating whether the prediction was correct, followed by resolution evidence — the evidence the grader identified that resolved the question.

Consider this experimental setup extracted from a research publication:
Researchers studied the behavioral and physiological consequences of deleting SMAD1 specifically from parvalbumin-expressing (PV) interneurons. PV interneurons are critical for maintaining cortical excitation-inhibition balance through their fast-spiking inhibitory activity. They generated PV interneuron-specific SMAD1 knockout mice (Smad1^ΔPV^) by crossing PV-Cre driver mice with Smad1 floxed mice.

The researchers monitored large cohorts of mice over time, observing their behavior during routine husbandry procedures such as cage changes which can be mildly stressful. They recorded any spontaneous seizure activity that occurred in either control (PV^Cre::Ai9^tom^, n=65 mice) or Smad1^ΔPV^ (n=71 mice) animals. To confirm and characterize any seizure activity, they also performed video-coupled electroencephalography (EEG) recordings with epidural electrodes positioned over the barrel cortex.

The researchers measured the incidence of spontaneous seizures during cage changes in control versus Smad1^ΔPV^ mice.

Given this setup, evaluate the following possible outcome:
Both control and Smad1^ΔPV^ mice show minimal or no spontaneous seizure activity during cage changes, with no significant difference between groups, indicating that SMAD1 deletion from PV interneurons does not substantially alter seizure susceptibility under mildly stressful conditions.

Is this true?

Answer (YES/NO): NO